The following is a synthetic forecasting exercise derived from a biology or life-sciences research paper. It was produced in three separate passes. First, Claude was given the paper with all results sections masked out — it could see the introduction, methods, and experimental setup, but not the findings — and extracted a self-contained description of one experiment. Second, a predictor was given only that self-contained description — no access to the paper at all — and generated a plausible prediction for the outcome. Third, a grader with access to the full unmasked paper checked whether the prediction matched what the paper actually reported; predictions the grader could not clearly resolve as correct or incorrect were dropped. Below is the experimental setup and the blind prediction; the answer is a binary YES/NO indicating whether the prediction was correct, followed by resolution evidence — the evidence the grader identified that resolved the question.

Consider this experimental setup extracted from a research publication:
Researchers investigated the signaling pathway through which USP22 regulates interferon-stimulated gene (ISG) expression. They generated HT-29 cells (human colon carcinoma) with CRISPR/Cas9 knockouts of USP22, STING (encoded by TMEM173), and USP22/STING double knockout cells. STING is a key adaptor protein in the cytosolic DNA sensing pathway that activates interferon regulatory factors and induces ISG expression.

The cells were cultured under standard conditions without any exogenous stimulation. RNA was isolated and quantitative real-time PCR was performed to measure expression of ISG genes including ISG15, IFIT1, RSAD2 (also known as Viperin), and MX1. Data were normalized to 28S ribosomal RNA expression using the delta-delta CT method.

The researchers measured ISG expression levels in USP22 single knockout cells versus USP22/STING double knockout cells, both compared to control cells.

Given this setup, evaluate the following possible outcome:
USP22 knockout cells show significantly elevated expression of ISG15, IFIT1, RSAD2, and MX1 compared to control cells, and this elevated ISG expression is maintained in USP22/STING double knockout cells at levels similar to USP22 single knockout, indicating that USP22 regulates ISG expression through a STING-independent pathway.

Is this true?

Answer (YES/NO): NO